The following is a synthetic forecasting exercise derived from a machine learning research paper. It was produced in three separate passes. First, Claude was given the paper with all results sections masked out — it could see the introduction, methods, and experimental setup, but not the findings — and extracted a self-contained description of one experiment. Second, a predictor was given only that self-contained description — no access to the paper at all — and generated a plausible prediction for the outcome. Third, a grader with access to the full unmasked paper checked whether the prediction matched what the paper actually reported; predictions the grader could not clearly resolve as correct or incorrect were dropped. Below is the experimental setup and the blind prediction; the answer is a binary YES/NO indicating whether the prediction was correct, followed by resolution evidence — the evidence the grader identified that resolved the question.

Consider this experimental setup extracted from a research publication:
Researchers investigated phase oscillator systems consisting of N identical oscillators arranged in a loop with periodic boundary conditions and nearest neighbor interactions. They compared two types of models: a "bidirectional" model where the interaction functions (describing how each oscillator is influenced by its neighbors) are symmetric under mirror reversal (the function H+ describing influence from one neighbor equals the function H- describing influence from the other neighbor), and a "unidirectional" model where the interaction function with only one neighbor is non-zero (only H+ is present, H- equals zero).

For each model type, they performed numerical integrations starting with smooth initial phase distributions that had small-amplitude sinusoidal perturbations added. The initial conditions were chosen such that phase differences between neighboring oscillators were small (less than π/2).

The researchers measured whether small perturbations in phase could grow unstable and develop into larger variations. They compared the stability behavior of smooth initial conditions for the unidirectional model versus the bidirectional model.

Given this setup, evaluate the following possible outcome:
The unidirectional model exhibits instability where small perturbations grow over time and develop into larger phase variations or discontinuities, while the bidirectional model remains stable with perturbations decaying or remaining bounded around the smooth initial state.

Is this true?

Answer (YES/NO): YES